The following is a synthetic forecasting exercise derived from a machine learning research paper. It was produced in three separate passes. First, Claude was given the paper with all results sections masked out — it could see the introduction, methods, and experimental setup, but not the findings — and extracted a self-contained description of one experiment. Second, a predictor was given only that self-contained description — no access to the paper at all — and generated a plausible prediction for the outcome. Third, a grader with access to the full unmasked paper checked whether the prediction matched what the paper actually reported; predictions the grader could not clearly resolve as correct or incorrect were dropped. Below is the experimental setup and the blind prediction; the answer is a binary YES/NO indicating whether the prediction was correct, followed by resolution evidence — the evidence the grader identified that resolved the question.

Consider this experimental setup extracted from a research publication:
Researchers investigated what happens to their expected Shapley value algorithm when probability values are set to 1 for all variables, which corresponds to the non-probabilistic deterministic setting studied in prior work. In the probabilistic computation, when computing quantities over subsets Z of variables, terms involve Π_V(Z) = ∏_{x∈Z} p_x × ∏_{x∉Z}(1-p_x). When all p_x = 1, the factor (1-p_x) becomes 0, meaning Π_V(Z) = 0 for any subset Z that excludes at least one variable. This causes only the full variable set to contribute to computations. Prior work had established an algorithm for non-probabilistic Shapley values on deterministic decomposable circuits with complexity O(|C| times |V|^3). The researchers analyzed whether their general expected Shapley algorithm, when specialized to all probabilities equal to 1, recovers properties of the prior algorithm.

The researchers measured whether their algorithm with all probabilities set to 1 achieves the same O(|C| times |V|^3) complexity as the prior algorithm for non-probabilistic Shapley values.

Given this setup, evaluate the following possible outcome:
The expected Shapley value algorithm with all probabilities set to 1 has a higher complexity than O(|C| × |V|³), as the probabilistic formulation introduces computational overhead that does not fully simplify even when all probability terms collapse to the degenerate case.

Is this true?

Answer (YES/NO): NO